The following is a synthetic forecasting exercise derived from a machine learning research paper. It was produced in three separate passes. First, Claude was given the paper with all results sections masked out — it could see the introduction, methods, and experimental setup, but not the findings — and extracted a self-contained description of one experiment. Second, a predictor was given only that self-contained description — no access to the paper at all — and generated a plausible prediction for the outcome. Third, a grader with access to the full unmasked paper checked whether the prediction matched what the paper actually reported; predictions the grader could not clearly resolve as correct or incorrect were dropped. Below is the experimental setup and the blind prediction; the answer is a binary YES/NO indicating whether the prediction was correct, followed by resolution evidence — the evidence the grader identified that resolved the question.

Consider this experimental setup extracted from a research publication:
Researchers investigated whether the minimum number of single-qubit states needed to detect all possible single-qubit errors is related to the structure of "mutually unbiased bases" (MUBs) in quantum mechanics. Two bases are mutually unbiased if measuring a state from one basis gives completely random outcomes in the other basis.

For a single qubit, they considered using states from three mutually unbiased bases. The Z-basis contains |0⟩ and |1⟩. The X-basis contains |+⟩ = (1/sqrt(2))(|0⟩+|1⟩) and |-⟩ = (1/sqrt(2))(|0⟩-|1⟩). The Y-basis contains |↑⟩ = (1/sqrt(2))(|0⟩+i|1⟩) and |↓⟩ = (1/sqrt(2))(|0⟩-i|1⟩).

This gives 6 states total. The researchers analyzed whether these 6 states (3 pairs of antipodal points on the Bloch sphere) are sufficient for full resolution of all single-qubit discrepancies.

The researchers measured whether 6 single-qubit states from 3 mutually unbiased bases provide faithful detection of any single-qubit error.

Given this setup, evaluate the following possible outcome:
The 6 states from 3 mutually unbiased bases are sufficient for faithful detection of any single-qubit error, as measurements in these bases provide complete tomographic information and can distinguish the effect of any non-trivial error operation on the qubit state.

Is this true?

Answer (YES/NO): YES